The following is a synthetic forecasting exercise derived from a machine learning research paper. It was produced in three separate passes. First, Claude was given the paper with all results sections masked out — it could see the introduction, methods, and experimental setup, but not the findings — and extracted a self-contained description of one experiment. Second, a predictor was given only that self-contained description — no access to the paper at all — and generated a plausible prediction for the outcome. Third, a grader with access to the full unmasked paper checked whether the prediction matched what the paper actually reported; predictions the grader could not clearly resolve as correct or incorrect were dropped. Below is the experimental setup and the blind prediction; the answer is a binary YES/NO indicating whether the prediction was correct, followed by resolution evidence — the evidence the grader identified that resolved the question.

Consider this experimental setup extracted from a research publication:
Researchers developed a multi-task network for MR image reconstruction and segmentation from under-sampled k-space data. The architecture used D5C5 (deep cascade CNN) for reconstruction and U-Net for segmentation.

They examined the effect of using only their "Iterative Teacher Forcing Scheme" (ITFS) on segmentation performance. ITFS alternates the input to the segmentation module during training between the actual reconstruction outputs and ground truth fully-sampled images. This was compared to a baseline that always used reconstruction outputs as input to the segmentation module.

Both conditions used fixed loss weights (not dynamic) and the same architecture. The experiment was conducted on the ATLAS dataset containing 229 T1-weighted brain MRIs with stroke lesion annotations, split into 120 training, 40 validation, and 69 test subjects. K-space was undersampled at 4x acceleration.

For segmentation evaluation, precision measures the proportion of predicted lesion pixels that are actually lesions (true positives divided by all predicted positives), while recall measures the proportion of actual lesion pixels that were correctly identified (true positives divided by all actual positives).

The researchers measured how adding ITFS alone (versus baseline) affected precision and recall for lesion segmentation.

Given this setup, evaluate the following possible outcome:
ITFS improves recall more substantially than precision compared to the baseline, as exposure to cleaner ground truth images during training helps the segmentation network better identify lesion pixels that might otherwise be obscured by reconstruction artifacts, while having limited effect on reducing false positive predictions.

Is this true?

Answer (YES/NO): NO